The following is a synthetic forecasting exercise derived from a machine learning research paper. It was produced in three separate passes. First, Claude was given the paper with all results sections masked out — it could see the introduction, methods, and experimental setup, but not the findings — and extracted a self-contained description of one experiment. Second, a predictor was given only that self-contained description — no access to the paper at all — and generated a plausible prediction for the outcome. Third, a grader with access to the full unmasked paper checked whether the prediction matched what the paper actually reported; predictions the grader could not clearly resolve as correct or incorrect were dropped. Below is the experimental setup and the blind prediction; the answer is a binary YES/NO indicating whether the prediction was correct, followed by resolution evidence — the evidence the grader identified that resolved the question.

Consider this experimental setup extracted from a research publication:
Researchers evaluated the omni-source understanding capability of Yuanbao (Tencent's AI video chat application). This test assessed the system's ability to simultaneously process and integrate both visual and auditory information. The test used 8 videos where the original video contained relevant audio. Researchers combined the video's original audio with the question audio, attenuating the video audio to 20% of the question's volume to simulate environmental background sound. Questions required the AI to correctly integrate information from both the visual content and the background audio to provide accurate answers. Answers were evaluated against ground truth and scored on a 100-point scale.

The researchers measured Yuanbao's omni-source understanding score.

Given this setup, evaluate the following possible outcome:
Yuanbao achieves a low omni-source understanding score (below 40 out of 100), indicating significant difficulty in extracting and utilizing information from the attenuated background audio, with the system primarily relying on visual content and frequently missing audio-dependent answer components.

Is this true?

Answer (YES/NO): NO